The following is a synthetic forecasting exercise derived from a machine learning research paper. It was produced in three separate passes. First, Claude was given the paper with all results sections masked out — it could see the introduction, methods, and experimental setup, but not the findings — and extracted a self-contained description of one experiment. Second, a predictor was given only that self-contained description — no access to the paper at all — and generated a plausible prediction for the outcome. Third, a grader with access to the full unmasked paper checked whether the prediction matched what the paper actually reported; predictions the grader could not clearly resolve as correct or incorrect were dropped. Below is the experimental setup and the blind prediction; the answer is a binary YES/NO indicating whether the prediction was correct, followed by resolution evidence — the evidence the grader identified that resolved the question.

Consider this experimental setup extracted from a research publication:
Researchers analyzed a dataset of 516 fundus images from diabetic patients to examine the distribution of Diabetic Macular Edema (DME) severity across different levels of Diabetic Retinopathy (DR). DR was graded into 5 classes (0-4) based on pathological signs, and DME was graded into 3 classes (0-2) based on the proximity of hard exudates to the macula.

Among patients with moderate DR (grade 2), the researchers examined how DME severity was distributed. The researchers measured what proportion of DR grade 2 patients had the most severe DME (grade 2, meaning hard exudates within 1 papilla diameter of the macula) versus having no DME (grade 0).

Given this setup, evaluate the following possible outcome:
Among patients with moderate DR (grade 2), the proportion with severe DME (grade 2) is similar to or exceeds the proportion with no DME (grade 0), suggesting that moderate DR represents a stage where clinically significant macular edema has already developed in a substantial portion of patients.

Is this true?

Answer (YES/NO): YES